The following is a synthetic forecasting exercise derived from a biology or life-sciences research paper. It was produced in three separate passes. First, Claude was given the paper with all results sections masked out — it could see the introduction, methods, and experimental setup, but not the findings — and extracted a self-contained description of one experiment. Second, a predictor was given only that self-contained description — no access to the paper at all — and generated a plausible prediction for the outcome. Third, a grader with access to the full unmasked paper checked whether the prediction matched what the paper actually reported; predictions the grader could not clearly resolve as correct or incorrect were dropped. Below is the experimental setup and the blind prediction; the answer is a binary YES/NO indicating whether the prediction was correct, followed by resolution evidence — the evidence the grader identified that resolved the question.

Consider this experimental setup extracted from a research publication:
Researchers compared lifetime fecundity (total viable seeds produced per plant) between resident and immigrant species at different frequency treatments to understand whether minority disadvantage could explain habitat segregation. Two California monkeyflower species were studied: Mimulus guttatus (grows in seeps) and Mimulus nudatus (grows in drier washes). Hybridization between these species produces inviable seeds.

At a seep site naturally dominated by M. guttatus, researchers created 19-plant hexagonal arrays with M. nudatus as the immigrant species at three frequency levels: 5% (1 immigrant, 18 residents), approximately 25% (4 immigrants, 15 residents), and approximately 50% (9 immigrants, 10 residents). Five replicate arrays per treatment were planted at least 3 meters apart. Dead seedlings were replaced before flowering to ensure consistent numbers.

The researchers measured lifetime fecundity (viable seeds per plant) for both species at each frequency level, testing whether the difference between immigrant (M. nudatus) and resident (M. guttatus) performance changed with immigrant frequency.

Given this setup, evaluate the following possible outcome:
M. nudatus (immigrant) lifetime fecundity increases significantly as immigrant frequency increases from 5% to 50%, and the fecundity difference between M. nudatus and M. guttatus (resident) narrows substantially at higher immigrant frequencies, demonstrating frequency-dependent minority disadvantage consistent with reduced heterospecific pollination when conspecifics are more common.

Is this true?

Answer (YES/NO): NO